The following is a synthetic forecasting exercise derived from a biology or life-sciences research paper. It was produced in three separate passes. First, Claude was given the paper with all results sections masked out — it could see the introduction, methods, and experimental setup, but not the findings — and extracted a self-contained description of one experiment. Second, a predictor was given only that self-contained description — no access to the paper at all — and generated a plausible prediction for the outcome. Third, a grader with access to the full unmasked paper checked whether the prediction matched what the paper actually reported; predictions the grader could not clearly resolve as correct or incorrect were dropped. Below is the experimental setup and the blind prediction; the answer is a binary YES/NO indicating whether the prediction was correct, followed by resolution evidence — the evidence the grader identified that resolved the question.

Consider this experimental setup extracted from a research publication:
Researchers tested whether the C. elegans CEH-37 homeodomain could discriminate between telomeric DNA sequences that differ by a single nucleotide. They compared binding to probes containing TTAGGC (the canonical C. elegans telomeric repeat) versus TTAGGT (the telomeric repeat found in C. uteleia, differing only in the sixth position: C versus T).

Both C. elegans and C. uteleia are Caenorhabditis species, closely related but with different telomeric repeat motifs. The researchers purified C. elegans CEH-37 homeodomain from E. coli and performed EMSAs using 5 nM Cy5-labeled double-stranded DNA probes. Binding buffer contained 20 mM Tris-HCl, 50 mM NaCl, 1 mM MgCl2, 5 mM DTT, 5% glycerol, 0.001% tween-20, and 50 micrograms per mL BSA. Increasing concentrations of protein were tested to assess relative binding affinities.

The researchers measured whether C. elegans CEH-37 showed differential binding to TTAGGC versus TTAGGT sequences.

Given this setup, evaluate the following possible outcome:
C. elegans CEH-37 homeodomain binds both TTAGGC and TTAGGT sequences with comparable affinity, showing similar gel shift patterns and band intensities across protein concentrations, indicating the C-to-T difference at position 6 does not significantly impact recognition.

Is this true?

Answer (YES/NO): YES